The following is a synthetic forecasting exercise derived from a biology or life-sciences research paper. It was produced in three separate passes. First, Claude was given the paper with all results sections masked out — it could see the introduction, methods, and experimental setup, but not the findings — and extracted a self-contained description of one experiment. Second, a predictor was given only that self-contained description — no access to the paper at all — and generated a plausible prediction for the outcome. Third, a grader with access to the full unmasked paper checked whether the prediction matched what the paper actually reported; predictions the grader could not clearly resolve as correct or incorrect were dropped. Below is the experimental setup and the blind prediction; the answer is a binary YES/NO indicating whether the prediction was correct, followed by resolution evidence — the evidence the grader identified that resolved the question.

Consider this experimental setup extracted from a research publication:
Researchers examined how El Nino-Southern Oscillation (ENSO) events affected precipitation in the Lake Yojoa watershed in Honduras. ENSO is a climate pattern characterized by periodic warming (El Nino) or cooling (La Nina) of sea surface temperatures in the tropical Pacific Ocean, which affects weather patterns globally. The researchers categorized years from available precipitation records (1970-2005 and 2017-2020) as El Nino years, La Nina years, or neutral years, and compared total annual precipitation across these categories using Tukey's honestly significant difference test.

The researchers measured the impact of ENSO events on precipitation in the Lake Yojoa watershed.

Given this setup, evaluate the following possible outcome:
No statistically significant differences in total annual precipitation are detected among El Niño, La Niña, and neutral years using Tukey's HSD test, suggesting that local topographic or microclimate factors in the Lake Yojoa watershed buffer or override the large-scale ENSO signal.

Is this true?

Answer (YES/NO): NO